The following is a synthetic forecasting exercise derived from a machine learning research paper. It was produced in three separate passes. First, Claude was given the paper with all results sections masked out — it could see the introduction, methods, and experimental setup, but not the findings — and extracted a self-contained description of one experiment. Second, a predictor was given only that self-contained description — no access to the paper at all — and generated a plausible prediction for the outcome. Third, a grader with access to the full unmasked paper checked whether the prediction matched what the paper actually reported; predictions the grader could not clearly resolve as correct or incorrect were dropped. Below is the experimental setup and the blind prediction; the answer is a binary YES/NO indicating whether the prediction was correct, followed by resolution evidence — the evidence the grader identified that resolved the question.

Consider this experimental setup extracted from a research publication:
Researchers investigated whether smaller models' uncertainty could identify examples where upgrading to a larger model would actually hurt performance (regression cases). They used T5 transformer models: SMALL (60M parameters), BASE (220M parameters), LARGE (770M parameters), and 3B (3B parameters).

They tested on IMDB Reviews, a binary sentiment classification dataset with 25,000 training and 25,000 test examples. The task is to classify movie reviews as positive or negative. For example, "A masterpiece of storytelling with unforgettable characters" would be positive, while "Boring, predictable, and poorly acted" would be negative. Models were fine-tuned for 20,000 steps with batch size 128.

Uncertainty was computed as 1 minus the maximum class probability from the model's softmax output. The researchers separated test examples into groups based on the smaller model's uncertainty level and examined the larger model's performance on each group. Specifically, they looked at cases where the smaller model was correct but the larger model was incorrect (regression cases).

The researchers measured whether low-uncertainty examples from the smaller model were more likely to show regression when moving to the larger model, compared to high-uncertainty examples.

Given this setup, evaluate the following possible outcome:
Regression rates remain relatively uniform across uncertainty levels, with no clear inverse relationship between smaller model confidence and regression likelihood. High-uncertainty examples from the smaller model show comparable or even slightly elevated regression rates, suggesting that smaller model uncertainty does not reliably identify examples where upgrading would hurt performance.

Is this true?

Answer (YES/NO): NO